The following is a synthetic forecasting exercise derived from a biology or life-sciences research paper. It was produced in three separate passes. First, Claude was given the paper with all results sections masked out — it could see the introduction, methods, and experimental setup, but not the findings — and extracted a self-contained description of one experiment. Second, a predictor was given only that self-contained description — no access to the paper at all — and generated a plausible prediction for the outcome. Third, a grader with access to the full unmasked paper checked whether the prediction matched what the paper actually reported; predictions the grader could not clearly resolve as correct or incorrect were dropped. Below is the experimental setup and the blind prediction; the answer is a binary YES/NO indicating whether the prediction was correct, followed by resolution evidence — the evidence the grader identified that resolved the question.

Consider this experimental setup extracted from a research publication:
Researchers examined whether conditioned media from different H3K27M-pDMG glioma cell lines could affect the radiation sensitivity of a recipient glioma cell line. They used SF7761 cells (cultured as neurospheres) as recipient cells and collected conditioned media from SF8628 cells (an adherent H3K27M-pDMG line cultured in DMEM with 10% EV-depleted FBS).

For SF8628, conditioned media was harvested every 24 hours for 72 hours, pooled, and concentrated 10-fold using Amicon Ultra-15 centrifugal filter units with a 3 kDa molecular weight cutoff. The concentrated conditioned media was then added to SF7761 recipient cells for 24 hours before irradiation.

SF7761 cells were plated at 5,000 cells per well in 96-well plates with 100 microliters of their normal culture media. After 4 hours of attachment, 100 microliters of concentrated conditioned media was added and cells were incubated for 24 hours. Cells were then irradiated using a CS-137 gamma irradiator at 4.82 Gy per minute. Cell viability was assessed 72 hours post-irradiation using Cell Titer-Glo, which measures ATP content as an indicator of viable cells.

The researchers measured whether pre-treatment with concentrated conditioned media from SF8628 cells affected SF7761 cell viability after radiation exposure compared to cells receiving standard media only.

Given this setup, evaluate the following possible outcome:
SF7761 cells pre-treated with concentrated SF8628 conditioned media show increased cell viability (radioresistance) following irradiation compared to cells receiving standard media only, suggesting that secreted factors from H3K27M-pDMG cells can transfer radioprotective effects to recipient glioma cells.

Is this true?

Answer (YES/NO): YES